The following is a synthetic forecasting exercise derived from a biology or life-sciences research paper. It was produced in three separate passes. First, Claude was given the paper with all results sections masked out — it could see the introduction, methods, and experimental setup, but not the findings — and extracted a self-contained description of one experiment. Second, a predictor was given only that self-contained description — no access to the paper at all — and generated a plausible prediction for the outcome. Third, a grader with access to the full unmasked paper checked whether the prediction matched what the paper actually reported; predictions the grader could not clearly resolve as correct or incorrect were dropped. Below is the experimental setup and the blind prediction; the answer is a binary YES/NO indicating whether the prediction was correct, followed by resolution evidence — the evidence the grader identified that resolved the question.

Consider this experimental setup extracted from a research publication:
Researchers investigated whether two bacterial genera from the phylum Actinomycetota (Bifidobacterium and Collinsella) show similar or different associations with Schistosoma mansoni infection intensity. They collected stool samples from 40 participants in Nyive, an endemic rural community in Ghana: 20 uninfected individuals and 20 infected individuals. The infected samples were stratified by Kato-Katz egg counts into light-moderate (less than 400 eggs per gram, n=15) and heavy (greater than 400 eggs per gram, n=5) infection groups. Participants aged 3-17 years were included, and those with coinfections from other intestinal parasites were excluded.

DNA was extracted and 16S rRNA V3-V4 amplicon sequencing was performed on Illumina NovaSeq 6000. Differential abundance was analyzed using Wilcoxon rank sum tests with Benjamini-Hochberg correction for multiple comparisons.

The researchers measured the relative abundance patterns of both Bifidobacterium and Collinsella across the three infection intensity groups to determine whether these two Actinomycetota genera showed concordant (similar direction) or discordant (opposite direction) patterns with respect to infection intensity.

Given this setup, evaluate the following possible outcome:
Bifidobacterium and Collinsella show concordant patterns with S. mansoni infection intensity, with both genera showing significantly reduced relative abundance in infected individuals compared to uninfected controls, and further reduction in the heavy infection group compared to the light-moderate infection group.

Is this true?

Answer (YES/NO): NO